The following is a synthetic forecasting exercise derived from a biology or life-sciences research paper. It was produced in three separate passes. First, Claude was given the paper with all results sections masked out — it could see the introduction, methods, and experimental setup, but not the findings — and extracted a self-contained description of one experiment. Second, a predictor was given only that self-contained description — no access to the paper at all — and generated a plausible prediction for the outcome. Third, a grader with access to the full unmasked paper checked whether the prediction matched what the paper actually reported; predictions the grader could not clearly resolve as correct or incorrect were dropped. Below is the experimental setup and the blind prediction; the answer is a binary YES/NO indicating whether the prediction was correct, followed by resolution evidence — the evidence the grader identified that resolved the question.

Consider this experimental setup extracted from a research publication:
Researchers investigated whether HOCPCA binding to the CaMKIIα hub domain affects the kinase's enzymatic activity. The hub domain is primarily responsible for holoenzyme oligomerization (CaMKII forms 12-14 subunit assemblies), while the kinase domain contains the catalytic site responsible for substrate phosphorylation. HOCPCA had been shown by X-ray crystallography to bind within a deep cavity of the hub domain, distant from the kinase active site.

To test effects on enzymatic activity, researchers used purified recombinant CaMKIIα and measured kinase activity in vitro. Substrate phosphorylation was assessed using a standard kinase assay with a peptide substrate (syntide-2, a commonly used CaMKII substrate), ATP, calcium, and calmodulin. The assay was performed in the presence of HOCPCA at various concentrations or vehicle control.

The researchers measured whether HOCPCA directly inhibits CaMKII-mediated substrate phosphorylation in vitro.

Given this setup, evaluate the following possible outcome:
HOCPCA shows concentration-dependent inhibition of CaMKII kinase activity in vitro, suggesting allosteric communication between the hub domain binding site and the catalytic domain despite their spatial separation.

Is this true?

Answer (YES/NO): NO